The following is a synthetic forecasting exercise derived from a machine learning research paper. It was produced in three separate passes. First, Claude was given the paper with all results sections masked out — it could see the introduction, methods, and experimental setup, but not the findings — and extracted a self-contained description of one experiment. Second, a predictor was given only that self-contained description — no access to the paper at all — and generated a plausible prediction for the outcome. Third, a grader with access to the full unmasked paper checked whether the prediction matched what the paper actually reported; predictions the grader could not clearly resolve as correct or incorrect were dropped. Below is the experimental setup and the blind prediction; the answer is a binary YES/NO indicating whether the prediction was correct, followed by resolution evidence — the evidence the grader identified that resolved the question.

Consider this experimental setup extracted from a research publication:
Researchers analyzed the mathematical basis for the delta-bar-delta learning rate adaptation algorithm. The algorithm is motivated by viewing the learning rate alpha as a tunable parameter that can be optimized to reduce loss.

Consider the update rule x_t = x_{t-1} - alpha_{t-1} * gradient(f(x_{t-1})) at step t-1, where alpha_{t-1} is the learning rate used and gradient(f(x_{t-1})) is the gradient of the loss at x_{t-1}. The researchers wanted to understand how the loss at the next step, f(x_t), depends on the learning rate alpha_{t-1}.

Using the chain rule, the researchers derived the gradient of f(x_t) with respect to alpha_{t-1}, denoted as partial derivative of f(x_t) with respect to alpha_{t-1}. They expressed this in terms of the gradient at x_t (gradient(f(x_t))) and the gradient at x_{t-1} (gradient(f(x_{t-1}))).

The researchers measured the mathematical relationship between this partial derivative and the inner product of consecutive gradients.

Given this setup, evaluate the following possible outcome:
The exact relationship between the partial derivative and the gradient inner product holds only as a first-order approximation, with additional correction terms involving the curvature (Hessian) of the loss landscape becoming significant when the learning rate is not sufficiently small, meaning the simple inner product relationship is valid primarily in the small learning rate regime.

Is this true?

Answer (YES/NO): NO